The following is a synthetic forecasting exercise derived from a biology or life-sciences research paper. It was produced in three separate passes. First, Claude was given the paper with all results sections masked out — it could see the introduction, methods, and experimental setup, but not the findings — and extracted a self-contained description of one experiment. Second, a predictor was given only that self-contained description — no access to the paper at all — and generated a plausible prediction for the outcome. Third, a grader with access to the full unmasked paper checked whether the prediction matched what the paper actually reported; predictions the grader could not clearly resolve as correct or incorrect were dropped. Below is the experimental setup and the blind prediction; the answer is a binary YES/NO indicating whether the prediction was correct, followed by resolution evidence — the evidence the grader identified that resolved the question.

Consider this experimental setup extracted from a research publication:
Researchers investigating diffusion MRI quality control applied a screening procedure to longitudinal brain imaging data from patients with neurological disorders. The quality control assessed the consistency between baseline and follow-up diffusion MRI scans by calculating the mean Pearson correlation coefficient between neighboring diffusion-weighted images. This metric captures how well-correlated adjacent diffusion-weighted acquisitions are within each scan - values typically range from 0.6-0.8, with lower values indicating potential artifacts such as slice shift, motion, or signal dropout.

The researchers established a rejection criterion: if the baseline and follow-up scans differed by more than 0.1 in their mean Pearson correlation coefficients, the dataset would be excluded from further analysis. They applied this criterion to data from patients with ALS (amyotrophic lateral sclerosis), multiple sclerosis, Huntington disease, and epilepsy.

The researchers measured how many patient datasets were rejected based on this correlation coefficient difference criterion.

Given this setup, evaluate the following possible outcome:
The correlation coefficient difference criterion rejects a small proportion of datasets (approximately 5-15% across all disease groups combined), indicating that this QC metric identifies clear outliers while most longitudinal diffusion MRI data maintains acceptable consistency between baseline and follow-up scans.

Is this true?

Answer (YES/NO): YES